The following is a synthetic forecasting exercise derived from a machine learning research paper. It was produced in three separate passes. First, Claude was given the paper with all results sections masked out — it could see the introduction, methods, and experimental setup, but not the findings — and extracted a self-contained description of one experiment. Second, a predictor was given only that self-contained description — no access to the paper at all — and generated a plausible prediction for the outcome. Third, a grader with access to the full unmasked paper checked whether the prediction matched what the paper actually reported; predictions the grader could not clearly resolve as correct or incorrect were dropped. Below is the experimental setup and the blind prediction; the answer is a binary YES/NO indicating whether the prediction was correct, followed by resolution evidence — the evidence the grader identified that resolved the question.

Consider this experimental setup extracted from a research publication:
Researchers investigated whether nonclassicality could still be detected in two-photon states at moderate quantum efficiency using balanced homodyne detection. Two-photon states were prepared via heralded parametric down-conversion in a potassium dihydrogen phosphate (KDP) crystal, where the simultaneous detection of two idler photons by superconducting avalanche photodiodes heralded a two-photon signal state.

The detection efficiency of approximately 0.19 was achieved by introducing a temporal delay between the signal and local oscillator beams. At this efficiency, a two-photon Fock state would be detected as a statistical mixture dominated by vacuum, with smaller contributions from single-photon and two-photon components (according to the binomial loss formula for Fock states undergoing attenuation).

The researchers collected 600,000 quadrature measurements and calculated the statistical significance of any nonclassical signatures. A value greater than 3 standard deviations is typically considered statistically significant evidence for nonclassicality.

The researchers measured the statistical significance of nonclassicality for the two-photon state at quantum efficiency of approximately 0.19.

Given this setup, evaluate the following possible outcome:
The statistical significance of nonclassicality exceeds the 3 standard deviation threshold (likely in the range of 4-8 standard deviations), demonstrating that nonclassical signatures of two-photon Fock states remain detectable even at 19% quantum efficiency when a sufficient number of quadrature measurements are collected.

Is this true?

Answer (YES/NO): NO